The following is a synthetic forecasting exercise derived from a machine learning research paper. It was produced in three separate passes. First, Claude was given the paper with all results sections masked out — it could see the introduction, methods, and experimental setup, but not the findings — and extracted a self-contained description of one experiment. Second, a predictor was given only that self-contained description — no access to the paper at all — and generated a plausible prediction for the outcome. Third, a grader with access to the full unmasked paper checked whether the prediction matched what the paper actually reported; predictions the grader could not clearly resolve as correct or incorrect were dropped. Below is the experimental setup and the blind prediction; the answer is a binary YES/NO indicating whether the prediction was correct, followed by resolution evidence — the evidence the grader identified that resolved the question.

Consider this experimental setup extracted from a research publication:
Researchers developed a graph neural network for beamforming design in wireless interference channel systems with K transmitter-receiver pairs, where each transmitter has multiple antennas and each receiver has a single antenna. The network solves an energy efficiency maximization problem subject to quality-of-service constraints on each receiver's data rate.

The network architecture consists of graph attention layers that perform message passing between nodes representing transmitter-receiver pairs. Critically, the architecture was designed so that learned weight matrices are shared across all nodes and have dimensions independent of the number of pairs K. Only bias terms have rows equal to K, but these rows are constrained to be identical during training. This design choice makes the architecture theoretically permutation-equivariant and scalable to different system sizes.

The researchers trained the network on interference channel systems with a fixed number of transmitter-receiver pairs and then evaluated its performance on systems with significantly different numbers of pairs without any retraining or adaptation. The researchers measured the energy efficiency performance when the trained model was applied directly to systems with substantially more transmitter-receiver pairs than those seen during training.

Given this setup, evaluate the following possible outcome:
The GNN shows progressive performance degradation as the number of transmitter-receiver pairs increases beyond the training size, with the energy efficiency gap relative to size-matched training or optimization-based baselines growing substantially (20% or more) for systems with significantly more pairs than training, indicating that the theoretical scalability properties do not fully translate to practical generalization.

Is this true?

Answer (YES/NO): NO